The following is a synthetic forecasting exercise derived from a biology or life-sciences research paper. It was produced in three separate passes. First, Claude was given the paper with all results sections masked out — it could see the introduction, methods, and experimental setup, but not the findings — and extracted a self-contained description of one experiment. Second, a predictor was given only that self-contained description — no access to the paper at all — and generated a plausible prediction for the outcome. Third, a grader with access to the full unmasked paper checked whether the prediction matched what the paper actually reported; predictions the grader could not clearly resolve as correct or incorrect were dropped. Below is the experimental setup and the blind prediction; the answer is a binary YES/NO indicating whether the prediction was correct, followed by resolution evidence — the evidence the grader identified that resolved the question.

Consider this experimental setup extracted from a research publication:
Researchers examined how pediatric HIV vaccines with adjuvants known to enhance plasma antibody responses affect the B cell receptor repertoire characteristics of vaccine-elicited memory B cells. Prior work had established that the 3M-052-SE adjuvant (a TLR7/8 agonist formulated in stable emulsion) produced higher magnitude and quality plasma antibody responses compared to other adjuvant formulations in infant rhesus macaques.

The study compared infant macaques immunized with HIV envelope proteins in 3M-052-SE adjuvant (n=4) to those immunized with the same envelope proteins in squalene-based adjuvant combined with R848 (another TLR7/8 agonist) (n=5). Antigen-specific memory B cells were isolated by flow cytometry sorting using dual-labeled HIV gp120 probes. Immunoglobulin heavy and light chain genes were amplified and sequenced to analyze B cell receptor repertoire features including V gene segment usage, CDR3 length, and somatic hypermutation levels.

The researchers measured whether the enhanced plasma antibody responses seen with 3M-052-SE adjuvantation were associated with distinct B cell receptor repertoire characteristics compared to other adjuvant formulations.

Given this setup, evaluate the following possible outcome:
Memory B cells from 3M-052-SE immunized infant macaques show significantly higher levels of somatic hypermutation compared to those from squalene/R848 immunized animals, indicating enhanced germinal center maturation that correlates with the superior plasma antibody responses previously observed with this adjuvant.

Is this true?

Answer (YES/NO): NO